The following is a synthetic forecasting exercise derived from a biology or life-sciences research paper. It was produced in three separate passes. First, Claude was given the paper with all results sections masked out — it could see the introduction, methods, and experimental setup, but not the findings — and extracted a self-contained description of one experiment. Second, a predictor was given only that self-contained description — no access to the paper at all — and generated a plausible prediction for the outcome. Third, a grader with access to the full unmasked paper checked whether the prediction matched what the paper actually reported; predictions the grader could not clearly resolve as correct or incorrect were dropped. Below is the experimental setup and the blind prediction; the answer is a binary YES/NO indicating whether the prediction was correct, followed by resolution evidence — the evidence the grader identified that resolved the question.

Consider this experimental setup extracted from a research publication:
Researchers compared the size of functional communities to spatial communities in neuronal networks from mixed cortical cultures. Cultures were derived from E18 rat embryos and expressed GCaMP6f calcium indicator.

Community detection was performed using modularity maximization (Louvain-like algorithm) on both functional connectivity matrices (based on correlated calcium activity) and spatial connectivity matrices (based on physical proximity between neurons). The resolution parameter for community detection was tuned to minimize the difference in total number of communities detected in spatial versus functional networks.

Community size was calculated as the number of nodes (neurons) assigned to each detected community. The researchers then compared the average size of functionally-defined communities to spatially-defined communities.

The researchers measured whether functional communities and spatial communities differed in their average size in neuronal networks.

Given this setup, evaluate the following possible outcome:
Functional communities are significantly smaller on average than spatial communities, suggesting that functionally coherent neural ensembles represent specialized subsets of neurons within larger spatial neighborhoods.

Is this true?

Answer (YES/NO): NO